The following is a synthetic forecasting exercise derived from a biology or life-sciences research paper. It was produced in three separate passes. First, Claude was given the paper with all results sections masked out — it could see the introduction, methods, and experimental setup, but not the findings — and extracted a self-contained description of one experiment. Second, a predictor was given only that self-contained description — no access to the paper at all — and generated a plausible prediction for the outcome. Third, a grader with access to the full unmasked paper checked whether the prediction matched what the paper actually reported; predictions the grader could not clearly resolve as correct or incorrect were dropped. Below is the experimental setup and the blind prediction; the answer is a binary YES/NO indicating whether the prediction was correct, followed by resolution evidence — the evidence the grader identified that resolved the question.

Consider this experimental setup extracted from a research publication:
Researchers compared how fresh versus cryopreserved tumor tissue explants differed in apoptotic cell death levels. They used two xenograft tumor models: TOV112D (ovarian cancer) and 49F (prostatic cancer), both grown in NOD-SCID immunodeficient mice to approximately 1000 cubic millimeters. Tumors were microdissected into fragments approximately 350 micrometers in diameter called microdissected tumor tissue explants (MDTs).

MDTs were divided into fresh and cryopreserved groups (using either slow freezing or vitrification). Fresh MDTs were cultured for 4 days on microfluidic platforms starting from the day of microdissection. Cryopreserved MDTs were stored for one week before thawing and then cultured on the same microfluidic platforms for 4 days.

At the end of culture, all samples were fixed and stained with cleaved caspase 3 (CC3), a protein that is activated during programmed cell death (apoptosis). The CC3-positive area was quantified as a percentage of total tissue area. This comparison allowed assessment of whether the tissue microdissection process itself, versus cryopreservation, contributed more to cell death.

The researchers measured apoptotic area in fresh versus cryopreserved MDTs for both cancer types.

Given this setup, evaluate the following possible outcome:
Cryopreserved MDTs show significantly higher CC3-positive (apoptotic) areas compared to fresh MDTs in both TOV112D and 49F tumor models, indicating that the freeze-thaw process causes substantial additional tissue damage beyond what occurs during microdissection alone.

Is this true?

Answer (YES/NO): NO